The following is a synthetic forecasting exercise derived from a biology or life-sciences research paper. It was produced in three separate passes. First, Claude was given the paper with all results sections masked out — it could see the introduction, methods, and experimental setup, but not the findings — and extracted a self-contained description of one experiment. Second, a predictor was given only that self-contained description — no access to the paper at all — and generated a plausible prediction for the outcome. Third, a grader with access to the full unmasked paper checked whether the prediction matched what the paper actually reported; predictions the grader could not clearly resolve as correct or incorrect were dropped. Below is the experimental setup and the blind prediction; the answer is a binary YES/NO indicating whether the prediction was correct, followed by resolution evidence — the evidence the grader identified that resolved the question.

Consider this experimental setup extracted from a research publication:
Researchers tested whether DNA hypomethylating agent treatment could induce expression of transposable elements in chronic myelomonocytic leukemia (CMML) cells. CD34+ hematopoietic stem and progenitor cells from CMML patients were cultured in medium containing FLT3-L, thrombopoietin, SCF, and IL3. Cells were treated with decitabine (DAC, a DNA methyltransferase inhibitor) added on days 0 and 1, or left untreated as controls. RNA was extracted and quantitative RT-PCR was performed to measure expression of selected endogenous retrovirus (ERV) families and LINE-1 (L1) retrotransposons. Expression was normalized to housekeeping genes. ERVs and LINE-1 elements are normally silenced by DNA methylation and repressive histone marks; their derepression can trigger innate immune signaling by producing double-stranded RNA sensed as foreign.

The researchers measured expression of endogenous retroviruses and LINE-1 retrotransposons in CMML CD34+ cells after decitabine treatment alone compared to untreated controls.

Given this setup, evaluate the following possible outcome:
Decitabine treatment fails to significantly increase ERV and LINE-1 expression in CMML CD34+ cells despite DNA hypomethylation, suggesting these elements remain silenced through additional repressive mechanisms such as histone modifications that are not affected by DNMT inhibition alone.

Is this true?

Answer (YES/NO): YES